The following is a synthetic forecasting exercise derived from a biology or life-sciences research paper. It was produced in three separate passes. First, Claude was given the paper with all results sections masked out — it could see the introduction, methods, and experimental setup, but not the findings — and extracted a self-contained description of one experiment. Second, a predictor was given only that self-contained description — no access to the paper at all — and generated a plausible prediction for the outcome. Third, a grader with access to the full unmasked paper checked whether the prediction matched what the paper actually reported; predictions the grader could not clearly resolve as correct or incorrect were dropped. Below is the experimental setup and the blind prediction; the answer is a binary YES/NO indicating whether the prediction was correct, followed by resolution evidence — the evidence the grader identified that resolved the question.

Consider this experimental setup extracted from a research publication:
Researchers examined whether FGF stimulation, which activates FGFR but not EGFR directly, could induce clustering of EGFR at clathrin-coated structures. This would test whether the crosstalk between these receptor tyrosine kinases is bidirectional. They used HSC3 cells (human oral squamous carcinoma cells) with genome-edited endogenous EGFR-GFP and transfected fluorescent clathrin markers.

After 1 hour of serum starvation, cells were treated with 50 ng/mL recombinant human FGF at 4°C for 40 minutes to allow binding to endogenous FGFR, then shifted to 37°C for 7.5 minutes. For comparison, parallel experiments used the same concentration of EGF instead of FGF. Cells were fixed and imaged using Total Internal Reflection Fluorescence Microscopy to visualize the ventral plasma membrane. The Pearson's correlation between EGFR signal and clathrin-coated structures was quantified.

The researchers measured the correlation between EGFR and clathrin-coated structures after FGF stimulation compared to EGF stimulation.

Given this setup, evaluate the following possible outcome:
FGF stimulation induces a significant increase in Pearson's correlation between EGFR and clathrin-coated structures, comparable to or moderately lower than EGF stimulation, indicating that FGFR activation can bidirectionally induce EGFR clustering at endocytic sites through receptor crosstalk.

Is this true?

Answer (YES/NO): YES